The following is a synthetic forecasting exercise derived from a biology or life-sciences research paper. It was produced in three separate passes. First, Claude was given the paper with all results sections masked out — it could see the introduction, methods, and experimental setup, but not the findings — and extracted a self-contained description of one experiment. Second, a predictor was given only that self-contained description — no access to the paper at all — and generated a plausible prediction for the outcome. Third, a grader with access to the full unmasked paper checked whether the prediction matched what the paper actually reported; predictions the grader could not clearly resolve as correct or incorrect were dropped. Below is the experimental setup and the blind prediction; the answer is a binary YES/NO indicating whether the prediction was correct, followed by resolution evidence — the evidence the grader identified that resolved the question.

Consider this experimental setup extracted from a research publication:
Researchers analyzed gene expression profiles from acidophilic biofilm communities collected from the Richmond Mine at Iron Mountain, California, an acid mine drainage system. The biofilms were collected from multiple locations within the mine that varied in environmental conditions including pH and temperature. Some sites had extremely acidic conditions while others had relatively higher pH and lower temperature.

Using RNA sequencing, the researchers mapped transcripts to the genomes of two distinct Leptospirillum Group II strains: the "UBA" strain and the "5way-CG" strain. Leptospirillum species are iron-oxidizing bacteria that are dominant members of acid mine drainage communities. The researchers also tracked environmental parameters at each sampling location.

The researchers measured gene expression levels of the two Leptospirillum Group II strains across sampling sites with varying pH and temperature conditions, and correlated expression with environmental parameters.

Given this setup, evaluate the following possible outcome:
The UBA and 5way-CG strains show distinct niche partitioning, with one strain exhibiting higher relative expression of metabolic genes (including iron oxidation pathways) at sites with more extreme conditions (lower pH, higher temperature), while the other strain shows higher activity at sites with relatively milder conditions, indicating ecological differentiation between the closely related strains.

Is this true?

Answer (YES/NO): YES